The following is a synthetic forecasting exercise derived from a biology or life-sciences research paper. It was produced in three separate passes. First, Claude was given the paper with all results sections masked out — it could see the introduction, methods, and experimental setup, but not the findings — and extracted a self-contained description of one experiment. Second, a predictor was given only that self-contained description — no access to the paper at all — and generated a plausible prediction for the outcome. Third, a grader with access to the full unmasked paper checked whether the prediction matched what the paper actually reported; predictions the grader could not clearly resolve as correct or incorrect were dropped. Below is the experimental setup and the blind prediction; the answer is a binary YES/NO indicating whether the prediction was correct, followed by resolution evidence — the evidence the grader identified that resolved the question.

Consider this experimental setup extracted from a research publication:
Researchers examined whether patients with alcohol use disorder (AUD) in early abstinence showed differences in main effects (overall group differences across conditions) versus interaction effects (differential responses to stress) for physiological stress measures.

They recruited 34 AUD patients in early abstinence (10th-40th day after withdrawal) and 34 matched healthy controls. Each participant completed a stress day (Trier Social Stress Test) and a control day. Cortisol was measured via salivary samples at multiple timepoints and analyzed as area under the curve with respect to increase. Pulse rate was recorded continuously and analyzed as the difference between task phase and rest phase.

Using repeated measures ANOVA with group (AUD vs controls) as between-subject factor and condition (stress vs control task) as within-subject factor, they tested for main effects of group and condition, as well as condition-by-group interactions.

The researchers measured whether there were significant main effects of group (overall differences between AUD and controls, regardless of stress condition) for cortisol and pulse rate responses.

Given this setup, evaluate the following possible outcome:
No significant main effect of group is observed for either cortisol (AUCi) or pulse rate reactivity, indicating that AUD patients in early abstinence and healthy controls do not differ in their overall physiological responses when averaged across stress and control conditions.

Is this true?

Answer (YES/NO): YES